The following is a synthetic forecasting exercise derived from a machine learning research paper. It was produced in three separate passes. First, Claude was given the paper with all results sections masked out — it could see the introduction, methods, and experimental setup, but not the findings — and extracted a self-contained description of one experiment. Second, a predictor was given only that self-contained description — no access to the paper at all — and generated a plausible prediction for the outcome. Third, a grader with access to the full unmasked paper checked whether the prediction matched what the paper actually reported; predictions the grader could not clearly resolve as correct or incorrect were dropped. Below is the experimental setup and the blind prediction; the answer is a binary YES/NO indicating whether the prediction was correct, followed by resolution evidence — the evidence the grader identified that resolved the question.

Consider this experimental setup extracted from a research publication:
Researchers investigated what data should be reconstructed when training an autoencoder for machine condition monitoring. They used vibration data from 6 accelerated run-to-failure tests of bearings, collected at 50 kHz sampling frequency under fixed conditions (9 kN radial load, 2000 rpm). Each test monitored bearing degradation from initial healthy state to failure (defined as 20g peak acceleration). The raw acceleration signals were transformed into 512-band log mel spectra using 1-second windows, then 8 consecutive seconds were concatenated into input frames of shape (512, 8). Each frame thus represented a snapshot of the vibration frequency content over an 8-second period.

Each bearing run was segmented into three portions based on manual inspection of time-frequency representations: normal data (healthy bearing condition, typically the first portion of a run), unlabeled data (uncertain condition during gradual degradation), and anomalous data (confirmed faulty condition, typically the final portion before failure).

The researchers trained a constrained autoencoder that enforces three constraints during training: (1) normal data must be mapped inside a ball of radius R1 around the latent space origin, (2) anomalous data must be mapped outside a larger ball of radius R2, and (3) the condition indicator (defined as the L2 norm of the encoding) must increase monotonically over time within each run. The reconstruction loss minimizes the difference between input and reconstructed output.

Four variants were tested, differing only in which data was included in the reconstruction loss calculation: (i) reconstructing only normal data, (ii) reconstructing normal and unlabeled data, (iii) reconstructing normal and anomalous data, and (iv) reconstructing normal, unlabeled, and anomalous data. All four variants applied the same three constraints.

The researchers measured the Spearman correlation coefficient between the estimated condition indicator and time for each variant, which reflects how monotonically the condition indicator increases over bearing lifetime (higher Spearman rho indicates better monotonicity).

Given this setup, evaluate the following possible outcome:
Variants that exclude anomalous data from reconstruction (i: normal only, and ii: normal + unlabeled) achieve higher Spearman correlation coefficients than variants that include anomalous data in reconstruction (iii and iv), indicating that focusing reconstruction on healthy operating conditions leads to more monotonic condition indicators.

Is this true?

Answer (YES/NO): YES